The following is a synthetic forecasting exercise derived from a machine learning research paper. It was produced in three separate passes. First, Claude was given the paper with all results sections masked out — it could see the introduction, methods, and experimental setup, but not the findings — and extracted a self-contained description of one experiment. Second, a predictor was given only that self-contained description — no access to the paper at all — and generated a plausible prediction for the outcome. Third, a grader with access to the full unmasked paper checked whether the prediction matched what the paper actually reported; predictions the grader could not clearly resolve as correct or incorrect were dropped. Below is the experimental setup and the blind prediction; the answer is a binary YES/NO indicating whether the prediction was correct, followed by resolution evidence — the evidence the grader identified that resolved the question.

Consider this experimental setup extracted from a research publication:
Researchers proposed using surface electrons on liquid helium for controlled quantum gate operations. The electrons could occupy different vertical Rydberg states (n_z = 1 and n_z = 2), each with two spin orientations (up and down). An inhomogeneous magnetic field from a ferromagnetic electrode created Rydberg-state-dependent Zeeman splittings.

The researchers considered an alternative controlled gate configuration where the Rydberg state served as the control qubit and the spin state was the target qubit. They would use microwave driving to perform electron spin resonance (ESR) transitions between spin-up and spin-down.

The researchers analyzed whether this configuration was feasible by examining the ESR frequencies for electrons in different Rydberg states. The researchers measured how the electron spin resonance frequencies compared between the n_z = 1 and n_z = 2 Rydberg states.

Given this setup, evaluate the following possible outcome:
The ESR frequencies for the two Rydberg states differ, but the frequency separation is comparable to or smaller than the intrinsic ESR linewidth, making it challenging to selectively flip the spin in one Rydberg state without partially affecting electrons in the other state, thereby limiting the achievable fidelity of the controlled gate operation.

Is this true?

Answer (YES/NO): NO